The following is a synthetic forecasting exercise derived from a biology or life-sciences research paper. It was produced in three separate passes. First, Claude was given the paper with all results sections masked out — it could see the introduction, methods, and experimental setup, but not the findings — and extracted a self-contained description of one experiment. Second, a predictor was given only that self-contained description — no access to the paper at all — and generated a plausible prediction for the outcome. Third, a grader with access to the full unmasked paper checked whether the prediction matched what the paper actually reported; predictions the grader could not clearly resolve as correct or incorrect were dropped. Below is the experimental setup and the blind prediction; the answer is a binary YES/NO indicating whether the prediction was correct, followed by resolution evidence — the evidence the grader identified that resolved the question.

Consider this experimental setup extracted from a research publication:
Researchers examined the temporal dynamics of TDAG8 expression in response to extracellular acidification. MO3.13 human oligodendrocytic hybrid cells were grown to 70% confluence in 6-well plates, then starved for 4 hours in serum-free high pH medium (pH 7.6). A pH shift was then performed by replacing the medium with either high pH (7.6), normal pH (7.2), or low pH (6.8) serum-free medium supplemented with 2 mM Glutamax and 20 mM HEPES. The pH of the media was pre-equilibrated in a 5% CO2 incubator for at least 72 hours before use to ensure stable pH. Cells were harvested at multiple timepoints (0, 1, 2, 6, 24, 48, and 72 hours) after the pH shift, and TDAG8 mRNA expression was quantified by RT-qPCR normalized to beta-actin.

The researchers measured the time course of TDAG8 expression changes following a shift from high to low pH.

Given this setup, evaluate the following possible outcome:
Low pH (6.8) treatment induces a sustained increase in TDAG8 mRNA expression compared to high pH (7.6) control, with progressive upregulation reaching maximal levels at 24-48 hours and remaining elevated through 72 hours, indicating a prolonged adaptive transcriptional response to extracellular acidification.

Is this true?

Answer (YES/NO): NO